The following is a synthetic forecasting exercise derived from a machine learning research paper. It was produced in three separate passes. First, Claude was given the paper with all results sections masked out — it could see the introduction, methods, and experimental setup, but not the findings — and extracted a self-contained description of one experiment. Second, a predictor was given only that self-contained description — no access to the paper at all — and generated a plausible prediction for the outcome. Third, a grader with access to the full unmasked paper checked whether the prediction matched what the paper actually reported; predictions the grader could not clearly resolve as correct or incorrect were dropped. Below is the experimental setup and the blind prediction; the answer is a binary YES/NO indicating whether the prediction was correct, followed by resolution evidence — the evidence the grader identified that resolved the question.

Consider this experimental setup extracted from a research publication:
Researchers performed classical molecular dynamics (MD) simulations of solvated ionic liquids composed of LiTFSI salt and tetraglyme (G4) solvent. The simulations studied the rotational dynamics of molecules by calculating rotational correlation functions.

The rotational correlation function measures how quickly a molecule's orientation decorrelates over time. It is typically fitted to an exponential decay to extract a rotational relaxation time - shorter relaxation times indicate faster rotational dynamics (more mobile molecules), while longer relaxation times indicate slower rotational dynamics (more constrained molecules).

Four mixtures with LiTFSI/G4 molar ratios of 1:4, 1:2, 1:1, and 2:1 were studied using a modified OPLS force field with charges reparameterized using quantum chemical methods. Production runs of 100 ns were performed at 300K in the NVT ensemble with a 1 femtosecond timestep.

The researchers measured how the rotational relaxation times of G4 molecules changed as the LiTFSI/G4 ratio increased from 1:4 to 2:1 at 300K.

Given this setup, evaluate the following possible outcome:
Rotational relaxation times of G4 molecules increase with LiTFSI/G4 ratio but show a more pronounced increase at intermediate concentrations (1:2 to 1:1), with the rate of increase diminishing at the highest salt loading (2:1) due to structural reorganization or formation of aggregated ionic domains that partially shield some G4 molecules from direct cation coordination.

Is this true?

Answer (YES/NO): NO